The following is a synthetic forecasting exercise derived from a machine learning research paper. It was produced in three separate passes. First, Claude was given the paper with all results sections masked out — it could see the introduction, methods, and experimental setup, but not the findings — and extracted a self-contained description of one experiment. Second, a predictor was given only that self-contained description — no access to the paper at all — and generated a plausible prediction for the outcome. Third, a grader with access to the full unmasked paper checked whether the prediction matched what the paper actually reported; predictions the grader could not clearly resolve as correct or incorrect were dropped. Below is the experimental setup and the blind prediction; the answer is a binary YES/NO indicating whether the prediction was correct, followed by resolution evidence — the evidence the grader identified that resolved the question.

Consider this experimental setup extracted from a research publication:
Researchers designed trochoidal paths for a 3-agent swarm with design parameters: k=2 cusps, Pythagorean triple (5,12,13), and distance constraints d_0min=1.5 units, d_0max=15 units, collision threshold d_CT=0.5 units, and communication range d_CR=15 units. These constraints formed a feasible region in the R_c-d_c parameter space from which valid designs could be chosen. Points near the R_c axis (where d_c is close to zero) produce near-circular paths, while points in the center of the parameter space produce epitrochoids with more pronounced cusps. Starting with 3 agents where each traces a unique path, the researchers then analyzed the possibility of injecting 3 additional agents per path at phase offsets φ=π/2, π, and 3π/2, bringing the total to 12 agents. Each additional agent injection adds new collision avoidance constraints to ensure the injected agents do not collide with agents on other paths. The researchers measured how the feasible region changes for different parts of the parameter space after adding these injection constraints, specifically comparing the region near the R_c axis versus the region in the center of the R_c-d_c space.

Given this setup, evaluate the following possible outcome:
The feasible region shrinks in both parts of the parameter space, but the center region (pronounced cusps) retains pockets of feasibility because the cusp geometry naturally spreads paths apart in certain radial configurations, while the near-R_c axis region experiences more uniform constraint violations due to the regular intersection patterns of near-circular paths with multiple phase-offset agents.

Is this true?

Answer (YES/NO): NO